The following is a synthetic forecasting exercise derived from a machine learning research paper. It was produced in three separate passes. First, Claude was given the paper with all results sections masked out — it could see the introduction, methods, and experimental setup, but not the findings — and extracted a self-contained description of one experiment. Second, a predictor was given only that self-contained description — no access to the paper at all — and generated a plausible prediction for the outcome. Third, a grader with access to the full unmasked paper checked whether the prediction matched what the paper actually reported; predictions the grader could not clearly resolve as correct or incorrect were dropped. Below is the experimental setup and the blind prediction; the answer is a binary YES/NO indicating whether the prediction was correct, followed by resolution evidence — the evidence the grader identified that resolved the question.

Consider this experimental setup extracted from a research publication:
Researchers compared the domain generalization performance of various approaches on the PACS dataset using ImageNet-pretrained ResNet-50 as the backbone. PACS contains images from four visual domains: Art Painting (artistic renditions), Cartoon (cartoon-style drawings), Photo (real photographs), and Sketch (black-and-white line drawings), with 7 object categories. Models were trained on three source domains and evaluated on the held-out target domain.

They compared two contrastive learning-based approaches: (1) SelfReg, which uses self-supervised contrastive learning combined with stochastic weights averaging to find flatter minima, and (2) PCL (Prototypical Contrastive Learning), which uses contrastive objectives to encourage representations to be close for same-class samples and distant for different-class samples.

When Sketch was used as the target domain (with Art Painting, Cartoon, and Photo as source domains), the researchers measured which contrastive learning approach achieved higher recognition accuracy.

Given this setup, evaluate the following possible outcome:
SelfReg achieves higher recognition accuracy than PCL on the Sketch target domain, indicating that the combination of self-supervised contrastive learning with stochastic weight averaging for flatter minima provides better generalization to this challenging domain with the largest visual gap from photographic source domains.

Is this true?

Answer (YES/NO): NO